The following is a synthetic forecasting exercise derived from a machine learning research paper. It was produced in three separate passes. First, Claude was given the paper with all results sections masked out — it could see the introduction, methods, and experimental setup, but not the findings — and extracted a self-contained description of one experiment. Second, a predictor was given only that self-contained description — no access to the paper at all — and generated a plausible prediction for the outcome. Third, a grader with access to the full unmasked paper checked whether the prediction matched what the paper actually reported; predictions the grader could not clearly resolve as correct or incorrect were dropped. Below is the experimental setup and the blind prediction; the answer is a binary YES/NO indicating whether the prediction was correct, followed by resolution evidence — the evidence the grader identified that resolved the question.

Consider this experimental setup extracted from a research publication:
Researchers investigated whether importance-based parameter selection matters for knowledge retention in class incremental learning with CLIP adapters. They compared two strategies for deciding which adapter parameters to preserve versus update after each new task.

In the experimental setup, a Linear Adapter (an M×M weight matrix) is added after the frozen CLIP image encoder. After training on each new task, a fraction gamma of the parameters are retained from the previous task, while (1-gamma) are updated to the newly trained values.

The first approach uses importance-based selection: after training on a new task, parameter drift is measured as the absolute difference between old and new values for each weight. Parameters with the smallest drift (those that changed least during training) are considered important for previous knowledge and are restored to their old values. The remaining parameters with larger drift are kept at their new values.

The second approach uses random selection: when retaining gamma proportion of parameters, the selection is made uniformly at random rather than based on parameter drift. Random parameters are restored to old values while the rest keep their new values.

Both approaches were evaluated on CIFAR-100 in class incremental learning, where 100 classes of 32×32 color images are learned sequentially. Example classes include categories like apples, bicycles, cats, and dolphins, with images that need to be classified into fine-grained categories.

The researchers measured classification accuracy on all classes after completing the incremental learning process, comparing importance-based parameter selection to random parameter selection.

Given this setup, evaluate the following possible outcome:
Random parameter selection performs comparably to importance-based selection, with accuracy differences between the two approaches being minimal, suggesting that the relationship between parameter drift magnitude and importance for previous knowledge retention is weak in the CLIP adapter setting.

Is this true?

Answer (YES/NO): NO